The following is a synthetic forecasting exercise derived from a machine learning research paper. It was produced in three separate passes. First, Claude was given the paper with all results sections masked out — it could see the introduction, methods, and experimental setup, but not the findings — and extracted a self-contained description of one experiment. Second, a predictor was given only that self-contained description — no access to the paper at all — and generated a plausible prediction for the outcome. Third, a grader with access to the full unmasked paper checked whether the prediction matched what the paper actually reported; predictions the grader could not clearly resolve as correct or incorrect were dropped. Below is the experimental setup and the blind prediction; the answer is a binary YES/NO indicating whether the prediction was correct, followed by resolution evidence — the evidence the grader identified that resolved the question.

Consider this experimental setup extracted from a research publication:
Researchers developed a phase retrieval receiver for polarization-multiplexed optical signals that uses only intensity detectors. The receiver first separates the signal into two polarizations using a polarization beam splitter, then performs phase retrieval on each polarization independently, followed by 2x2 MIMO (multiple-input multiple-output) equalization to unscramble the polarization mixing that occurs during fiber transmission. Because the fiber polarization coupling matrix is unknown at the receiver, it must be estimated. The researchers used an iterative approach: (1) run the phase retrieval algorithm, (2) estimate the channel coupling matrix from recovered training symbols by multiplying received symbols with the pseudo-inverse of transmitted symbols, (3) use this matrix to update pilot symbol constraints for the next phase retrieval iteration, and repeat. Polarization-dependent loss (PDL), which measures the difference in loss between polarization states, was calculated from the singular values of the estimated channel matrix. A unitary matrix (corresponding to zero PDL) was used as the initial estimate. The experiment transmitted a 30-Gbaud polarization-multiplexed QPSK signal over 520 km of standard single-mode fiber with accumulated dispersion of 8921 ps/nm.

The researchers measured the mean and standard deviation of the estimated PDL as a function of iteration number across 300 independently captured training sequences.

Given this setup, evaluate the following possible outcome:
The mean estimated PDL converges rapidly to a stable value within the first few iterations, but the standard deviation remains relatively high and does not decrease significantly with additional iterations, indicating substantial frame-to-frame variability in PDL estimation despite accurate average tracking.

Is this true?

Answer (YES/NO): NO